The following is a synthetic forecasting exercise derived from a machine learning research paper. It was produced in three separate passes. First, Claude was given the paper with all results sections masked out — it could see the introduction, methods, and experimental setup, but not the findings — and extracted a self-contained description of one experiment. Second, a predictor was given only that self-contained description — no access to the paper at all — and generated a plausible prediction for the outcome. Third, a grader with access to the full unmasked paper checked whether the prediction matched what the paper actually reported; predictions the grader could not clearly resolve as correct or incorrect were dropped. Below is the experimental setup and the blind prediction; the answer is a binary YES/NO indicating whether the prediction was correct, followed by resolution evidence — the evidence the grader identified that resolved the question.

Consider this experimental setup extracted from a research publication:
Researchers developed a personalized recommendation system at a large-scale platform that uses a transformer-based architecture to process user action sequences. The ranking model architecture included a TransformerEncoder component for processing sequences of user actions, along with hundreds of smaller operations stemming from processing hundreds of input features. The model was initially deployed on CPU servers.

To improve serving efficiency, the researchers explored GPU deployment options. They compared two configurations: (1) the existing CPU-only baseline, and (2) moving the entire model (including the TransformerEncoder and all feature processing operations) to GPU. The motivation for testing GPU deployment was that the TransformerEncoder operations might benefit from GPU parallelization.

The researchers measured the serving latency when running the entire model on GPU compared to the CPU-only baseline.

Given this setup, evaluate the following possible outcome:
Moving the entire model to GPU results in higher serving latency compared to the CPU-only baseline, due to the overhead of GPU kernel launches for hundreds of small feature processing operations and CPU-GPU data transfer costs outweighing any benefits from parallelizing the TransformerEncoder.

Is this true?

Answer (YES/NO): YES